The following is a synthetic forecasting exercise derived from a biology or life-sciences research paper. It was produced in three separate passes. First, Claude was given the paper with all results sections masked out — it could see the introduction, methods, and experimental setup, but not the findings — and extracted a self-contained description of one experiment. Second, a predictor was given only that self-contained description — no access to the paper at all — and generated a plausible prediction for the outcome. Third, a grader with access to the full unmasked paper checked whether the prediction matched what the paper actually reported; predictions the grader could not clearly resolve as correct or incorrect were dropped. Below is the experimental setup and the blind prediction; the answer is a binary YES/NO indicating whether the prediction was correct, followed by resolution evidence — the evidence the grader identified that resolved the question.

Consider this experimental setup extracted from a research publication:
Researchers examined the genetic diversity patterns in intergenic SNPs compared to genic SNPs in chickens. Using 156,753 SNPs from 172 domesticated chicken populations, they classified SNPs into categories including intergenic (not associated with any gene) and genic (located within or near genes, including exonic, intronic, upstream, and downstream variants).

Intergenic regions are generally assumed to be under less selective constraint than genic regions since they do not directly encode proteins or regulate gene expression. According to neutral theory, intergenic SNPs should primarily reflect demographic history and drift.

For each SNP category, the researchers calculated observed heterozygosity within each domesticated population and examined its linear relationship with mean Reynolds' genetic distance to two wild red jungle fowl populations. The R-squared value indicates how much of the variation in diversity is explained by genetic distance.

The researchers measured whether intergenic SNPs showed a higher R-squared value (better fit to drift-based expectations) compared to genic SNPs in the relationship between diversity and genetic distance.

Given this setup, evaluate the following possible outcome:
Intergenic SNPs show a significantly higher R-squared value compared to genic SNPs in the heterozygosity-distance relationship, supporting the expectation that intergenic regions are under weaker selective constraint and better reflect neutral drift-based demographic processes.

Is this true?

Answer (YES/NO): NO